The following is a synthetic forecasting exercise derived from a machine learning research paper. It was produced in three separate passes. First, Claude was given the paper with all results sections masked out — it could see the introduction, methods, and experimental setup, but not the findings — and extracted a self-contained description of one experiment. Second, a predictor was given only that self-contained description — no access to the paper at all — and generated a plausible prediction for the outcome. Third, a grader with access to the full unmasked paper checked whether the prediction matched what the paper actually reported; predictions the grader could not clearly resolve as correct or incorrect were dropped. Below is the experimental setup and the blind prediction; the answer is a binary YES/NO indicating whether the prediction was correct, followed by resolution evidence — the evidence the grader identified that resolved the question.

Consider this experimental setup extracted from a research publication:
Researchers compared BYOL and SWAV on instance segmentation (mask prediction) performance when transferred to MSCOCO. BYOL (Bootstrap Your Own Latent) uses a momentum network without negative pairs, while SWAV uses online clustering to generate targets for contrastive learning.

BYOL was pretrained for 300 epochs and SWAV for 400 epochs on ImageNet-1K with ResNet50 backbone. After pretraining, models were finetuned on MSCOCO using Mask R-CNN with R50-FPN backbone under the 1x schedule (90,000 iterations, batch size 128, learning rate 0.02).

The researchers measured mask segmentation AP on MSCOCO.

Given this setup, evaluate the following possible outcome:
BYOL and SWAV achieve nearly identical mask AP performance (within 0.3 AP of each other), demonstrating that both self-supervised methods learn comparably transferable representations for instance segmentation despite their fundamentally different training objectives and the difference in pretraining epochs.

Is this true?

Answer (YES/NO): NO